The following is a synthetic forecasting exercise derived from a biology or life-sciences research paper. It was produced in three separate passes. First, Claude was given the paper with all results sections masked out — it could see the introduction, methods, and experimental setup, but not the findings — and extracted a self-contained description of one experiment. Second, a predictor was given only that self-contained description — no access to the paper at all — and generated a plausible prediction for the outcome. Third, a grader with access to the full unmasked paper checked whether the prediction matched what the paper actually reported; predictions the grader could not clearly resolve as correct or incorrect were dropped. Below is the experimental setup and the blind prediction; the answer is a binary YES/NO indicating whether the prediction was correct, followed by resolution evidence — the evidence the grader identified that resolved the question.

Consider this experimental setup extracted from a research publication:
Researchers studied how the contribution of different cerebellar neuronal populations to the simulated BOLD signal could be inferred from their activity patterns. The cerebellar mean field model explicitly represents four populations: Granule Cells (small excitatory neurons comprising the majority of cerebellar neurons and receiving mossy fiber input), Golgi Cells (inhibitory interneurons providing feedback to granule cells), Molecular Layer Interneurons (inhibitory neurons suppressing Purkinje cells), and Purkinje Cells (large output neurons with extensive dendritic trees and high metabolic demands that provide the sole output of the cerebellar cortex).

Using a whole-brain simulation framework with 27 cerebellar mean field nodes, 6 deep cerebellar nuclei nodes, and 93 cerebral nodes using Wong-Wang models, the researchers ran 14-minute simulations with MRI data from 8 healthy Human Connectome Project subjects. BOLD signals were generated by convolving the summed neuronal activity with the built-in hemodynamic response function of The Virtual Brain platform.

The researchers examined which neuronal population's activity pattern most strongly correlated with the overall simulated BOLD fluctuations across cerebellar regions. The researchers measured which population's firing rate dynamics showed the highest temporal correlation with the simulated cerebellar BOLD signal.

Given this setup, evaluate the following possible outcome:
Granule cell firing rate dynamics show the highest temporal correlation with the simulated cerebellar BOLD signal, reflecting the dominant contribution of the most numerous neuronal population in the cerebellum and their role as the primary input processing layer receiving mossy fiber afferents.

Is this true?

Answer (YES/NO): YES